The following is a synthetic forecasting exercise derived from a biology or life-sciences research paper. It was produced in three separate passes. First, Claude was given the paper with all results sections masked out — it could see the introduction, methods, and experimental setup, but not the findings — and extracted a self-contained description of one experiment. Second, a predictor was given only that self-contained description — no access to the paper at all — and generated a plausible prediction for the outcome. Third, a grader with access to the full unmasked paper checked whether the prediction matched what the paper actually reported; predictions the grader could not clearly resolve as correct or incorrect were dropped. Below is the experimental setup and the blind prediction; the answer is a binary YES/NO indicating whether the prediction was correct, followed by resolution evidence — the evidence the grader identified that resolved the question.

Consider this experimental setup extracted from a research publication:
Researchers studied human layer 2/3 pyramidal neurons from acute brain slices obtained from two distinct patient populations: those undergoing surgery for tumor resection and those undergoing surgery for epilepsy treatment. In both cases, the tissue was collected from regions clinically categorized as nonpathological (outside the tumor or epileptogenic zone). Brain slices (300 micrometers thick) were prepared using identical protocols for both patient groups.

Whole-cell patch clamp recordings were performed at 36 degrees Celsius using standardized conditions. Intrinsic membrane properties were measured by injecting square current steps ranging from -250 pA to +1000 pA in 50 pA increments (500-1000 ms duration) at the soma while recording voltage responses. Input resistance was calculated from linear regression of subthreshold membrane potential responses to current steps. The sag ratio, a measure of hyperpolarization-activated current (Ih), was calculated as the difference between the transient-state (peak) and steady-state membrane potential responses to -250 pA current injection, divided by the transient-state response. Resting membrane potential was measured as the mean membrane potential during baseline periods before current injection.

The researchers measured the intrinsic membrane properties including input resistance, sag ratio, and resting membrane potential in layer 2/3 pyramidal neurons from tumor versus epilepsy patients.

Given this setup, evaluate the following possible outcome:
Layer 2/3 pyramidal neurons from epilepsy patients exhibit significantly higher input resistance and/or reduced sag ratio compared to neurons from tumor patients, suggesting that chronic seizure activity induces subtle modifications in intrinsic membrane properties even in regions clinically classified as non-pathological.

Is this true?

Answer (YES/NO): NO